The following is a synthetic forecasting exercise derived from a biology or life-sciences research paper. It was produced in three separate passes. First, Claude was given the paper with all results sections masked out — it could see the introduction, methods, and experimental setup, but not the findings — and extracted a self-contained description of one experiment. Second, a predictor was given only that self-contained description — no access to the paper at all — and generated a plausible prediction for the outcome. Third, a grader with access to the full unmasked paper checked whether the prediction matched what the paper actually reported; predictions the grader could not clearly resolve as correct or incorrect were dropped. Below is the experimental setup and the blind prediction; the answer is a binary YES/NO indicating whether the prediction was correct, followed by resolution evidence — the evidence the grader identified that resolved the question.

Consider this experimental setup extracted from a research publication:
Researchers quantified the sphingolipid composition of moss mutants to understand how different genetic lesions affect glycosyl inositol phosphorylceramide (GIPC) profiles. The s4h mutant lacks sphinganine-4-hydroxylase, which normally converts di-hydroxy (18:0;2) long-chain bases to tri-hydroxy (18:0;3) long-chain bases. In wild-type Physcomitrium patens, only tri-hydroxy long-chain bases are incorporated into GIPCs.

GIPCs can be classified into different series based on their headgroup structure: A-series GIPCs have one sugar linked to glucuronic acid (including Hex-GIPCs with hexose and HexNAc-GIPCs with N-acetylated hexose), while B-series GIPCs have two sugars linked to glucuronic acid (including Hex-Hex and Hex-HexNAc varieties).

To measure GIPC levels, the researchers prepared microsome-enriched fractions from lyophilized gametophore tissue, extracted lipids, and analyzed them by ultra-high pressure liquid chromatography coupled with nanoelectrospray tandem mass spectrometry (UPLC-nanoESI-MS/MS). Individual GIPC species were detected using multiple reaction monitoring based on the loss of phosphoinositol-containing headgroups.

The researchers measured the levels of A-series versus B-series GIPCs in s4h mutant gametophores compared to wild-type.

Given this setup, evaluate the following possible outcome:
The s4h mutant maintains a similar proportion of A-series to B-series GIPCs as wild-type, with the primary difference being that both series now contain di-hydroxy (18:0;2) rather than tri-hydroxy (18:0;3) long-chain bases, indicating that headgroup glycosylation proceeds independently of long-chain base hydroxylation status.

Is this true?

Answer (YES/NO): NO